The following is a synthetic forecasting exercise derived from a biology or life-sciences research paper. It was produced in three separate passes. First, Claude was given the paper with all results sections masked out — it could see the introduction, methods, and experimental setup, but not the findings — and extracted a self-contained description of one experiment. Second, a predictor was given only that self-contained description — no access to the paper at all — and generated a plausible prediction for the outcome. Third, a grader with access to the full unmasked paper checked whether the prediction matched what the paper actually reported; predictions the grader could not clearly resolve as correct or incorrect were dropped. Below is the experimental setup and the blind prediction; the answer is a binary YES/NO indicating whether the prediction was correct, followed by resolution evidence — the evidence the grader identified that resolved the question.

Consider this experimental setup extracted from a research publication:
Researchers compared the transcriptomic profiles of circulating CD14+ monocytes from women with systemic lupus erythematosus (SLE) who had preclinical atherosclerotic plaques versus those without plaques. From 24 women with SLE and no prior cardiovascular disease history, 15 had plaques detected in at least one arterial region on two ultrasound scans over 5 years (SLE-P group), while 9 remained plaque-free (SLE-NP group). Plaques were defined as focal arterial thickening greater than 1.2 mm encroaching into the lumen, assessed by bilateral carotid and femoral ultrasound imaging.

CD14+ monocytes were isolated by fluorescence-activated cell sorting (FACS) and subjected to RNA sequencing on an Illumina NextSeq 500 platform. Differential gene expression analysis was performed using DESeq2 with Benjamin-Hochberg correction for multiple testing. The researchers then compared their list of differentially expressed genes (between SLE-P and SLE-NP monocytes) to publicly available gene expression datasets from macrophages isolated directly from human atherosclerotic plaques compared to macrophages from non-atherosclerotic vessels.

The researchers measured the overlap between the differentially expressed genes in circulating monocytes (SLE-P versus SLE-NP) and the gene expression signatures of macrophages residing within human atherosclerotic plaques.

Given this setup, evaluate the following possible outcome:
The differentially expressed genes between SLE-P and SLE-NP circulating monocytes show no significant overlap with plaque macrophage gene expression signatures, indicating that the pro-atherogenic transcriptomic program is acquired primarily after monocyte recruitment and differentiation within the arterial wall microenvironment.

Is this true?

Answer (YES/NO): NO